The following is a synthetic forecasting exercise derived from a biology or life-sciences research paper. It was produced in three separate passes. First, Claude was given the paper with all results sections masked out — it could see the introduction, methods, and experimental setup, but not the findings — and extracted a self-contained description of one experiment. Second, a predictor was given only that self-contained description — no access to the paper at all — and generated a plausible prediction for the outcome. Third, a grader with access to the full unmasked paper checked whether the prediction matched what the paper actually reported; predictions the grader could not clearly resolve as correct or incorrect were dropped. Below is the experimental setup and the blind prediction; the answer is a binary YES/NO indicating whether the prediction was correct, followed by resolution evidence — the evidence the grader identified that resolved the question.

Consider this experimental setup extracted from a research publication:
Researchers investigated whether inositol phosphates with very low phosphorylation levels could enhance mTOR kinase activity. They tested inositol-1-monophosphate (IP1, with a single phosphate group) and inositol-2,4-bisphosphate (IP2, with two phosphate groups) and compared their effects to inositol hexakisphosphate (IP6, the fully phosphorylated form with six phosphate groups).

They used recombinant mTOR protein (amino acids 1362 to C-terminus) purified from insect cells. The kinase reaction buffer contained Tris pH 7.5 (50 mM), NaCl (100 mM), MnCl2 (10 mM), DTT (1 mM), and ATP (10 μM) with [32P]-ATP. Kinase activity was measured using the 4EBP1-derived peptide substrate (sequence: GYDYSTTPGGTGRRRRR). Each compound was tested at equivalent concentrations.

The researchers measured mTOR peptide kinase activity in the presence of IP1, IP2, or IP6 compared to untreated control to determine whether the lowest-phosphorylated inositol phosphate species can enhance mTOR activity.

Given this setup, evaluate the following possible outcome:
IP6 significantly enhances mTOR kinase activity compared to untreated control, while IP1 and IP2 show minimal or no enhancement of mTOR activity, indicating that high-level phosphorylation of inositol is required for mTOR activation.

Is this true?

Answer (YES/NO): YES